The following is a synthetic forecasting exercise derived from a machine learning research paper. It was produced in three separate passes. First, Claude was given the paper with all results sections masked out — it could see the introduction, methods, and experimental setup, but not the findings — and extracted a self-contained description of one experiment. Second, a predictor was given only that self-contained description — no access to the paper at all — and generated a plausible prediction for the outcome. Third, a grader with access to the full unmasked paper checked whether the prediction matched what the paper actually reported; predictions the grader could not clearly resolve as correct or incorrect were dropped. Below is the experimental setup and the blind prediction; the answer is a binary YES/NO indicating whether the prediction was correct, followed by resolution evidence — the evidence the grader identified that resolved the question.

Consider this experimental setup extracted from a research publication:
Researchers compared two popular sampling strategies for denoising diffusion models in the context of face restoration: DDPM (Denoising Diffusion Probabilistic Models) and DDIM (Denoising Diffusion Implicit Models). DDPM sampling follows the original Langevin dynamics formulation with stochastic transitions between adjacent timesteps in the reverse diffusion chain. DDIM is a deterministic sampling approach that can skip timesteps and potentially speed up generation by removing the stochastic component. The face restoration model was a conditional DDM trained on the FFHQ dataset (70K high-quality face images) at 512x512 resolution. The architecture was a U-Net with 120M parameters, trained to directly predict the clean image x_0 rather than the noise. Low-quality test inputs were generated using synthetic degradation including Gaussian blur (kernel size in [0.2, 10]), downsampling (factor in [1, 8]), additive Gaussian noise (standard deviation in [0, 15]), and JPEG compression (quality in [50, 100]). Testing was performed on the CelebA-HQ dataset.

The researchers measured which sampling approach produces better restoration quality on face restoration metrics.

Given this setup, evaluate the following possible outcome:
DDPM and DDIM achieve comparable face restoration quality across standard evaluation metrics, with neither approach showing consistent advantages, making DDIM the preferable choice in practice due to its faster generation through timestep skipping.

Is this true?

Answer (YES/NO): NO